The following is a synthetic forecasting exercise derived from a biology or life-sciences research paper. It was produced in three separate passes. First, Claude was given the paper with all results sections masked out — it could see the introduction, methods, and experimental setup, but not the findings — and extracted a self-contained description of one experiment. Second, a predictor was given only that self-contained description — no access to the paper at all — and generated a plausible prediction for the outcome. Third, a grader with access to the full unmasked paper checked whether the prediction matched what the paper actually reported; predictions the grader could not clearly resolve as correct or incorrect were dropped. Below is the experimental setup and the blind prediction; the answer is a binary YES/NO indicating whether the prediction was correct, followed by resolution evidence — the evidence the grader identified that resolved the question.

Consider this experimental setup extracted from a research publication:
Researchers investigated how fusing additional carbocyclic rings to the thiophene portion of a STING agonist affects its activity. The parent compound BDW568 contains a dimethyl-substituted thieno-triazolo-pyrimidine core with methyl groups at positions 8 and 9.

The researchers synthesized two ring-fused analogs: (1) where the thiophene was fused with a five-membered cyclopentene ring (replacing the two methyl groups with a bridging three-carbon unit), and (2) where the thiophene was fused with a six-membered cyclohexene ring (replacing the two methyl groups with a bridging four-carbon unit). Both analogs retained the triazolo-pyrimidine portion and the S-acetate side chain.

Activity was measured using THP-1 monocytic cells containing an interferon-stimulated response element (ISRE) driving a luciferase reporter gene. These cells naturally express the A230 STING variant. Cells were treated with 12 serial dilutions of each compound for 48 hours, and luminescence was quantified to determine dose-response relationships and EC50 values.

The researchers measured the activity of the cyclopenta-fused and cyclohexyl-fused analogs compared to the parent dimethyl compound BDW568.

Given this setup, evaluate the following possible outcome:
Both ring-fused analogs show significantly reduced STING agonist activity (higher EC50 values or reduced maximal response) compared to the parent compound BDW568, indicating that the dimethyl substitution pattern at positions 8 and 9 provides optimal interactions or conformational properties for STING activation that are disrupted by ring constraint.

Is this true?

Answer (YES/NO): NO